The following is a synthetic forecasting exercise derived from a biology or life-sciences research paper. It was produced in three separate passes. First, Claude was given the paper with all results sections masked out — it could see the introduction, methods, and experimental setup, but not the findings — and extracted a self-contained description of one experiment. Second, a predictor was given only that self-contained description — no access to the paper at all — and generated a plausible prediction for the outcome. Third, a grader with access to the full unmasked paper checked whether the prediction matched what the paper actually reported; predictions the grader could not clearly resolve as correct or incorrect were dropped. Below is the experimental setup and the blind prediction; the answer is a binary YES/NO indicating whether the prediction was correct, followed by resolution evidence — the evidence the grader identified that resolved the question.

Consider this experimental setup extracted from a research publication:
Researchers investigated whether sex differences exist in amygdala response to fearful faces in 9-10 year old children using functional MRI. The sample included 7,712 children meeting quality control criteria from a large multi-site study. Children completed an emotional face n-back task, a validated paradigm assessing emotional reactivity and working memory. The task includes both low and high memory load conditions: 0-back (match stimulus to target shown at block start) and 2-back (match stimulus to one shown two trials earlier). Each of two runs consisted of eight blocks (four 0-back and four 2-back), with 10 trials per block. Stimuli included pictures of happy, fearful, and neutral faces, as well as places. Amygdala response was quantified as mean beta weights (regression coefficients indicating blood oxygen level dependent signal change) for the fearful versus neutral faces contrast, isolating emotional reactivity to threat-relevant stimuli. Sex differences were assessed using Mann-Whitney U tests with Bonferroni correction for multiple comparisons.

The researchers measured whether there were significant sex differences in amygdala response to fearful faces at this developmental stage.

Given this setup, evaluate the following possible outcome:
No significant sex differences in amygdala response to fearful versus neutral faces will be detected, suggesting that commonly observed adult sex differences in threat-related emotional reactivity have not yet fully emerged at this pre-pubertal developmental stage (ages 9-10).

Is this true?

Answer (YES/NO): YES